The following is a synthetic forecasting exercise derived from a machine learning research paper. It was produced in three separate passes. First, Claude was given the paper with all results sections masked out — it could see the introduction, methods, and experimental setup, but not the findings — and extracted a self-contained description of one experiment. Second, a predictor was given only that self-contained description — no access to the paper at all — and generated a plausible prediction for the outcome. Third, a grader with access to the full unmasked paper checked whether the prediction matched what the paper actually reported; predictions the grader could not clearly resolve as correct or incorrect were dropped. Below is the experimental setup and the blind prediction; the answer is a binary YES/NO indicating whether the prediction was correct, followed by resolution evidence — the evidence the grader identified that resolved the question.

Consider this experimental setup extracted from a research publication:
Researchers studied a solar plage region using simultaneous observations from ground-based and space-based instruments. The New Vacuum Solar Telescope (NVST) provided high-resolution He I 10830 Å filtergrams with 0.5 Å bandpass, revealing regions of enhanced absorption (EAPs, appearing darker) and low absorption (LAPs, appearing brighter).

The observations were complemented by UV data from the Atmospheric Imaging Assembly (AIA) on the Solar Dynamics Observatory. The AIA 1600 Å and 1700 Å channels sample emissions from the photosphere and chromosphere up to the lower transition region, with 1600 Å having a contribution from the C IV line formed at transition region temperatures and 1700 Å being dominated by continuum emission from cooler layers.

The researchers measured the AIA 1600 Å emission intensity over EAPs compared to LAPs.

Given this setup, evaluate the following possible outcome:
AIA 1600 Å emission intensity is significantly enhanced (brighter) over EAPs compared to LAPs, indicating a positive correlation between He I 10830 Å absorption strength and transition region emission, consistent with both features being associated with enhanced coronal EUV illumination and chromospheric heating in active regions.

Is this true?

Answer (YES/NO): NO